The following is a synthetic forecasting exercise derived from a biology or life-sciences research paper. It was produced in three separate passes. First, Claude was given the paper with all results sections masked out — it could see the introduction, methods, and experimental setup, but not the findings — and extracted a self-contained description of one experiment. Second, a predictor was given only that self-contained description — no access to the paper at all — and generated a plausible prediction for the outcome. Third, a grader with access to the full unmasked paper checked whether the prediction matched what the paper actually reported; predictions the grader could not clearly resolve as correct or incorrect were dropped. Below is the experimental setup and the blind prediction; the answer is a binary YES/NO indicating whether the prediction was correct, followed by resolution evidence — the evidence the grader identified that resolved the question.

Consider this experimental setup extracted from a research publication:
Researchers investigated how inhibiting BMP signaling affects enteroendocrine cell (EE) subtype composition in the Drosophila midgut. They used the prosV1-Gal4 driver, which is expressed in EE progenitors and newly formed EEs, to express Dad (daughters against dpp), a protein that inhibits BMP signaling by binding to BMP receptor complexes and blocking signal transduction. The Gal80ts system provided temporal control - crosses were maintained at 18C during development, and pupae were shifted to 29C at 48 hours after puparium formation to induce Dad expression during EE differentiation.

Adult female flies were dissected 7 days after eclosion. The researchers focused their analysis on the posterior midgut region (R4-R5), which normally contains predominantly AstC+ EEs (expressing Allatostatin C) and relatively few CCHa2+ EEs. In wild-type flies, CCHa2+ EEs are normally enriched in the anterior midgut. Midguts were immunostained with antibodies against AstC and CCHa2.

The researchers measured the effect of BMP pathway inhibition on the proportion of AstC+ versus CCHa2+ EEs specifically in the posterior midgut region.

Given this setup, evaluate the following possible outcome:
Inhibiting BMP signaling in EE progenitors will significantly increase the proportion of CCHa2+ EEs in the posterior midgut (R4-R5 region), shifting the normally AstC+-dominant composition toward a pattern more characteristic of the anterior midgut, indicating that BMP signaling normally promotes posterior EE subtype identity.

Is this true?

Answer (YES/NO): NO